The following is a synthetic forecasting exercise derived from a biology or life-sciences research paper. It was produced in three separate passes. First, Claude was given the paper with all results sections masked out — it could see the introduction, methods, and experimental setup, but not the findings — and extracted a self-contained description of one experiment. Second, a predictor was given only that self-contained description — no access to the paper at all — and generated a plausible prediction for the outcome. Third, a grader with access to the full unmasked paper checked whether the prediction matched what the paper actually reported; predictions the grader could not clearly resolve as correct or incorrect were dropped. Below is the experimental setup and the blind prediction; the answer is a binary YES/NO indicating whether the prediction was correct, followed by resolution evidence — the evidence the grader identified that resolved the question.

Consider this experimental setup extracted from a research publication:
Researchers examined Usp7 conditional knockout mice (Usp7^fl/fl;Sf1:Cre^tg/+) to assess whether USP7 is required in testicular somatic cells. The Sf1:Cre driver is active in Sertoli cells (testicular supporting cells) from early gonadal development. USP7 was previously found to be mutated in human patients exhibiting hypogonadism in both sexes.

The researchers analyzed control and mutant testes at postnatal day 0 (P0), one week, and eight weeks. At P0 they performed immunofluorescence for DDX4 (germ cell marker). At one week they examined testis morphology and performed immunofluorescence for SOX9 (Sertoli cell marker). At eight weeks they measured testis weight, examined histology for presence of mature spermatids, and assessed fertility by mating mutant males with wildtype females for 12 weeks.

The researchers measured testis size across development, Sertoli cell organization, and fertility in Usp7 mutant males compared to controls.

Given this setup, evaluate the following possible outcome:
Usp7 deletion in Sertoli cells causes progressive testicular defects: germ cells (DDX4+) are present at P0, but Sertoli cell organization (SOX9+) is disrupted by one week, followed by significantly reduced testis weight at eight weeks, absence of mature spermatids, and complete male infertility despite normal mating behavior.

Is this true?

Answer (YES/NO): YES